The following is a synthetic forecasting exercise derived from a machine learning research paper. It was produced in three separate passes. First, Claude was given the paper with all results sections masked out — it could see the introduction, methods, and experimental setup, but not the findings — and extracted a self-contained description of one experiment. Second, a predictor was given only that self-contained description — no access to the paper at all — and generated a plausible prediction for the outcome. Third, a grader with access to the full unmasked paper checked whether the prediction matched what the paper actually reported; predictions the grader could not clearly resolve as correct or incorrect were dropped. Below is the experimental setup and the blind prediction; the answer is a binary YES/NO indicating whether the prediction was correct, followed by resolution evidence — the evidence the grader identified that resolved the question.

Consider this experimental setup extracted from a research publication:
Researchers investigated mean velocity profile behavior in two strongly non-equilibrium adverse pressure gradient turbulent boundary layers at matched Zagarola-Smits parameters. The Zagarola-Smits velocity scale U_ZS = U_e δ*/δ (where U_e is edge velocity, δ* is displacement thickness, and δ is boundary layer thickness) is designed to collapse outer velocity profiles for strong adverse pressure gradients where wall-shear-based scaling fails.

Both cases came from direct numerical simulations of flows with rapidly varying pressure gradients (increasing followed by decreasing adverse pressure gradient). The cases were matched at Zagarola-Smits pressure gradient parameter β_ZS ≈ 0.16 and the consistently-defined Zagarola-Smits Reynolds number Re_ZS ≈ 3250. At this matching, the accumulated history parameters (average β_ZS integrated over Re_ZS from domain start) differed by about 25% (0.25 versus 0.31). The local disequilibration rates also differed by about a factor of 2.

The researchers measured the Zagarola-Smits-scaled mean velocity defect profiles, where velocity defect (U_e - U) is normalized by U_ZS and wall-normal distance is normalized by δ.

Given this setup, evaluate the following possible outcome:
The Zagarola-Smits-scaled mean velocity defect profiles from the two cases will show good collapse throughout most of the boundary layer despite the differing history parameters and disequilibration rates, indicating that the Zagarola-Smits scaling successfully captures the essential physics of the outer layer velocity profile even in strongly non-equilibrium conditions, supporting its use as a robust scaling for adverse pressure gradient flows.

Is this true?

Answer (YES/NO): NO